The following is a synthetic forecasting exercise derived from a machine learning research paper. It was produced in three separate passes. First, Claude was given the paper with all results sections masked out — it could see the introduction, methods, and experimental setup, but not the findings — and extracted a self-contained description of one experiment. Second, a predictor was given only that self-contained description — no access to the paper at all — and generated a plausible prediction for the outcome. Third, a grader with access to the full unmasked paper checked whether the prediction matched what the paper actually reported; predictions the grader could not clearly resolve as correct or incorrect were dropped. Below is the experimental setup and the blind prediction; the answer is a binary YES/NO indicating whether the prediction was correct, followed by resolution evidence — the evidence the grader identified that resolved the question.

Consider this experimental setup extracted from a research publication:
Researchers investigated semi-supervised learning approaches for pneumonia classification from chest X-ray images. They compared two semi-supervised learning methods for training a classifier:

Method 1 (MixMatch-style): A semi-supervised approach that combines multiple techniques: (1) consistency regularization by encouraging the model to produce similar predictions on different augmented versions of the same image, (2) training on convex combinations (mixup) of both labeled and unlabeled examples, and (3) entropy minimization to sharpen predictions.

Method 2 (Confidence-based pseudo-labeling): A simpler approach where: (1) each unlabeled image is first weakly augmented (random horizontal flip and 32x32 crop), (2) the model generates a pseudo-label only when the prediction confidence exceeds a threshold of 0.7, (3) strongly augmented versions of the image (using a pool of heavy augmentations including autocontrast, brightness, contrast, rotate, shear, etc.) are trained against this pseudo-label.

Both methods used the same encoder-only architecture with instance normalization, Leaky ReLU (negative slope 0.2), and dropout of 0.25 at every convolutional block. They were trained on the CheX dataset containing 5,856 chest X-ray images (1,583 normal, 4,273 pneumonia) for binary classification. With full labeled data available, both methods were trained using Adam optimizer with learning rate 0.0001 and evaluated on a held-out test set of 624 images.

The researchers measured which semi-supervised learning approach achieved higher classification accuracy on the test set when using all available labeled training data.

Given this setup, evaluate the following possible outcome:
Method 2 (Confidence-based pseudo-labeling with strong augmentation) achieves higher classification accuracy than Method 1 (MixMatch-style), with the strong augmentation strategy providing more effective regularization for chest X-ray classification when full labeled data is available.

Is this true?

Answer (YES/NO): YES